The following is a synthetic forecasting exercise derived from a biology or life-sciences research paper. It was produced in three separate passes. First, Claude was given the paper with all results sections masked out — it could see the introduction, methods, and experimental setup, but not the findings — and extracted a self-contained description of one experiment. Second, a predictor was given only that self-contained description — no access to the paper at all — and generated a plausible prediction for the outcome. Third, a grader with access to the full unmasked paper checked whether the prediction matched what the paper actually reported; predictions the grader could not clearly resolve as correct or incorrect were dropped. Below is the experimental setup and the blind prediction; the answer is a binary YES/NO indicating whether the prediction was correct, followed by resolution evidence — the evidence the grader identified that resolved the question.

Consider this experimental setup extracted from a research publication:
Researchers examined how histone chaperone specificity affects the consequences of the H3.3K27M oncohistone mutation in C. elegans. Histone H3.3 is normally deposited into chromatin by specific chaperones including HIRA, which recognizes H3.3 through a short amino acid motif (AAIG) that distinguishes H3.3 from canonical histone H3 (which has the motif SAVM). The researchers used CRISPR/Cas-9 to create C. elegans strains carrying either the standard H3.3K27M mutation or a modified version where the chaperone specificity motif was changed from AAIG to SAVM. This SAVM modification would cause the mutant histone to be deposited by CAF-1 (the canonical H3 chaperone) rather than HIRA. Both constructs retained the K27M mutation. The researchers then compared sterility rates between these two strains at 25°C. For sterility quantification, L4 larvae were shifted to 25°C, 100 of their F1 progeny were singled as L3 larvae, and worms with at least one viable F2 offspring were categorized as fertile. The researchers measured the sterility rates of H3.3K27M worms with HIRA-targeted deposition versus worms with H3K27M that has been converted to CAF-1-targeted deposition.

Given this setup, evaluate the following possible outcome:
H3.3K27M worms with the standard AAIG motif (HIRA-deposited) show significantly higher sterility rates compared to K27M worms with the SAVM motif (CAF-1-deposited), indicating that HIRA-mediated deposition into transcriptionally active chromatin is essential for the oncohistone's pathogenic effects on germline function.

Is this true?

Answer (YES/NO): NO